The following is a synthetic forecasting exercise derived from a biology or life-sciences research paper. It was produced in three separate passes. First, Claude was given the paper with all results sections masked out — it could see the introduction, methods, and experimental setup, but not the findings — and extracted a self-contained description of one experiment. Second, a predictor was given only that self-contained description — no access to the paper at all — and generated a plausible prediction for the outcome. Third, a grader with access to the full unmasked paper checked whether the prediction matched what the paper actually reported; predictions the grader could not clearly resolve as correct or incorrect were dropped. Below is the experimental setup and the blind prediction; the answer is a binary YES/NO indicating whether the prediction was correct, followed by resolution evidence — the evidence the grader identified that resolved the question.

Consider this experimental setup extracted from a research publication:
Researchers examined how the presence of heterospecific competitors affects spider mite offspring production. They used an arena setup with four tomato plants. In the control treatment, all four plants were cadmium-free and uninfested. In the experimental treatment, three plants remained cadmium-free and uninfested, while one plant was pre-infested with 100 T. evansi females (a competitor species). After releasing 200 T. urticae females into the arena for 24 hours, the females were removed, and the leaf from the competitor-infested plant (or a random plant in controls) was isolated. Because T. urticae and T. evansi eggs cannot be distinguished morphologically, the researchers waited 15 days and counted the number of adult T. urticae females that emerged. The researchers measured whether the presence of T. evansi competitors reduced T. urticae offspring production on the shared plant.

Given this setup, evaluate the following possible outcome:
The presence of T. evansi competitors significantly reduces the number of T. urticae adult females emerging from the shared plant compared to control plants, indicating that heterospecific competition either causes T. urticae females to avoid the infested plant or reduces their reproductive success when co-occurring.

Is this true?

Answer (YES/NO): YES